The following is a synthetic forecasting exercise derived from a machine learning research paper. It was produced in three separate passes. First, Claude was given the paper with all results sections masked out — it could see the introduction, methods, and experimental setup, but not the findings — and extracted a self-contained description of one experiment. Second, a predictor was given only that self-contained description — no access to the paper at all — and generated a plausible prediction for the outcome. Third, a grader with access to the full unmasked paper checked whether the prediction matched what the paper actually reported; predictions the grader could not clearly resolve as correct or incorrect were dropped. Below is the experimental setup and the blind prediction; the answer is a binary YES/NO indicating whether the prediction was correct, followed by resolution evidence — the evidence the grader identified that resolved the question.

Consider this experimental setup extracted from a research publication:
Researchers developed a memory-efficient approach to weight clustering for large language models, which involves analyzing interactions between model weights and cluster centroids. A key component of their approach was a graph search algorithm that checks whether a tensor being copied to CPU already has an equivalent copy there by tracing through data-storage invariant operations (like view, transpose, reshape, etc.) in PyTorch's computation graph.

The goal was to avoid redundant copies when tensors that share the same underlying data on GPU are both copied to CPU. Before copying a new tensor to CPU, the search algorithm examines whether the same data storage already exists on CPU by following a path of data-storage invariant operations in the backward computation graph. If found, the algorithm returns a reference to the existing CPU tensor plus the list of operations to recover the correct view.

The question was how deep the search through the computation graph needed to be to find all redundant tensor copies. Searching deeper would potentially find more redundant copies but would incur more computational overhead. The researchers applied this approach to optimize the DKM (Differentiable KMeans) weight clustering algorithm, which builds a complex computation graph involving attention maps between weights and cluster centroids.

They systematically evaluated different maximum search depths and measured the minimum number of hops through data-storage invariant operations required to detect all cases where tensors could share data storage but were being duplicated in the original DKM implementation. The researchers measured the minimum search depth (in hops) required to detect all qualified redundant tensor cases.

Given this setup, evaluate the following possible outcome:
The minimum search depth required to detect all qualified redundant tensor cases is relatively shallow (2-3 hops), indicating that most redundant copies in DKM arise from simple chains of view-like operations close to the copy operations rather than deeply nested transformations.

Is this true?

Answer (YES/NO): NO